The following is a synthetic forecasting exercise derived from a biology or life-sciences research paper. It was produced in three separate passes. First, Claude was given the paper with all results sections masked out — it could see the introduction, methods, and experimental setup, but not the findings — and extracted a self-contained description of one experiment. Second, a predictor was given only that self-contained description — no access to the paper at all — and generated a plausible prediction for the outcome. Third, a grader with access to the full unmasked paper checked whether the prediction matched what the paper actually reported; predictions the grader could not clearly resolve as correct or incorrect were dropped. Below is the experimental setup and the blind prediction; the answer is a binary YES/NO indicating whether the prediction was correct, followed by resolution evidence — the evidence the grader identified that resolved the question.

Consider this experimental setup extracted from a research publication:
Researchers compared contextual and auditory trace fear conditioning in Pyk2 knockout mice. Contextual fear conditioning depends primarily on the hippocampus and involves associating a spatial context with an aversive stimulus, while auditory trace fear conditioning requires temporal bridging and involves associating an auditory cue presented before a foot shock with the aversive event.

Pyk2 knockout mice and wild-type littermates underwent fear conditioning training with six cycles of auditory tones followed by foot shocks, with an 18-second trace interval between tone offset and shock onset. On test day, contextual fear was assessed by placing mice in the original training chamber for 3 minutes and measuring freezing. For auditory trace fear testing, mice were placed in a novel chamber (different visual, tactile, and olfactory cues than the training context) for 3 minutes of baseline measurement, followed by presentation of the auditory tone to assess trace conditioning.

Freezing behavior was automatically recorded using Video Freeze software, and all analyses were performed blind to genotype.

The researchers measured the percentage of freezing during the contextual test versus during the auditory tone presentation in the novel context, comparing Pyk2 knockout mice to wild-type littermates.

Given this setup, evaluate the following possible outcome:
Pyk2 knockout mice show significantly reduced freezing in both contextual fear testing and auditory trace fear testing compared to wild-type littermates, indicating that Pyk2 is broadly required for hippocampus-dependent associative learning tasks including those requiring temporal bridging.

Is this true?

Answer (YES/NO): NO